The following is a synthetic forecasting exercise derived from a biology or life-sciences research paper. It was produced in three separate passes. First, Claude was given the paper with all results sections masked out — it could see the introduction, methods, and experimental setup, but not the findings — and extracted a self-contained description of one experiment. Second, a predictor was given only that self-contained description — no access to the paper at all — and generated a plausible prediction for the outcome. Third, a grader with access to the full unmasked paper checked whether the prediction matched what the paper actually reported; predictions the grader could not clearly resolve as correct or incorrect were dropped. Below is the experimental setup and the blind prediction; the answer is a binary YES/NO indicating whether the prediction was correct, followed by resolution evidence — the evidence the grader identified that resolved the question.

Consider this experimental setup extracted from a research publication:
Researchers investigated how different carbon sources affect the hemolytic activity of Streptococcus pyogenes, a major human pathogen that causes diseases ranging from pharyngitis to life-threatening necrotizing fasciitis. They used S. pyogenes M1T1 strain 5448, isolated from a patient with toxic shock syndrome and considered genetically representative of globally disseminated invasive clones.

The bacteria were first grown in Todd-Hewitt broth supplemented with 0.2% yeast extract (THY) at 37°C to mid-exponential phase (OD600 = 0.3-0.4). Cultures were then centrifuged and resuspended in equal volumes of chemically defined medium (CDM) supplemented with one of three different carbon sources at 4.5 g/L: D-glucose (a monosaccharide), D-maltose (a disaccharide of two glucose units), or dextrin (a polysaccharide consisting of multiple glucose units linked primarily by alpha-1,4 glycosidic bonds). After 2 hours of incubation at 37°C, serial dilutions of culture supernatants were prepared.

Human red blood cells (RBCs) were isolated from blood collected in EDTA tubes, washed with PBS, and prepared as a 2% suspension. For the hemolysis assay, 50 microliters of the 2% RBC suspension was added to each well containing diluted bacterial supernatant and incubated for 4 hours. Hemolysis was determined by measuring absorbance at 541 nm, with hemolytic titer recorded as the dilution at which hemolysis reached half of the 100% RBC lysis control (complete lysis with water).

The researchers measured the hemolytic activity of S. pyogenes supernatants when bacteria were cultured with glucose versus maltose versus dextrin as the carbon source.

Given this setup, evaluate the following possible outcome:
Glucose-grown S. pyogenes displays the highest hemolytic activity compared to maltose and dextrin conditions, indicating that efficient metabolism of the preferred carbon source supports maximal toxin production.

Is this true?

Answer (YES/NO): YES